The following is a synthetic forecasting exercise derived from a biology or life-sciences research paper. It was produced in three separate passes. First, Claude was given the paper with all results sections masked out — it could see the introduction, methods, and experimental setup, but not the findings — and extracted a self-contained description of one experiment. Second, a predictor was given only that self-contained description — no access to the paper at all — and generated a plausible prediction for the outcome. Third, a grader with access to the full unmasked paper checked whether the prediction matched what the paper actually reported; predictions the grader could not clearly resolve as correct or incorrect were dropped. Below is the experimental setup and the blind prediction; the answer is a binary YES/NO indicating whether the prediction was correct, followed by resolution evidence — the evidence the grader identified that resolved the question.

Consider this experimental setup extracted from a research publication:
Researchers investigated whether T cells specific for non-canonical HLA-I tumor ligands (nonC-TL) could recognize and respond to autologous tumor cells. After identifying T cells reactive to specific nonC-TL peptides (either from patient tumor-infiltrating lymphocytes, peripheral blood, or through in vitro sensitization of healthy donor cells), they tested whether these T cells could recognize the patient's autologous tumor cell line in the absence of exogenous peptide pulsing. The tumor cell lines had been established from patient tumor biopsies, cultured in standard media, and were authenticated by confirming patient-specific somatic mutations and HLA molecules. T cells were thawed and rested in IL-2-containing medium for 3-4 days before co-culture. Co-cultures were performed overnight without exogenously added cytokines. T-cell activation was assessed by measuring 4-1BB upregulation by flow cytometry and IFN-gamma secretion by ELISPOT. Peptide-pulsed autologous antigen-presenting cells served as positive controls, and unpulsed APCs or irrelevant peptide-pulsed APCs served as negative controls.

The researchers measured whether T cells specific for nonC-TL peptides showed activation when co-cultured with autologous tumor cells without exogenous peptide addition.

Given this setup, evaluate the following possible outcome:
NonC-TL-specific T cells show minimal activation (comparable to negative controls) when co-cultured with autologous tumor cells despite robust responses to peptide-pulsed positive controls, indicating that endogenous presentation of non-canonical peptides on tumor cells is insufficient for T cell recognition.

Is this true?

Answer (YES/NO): NO